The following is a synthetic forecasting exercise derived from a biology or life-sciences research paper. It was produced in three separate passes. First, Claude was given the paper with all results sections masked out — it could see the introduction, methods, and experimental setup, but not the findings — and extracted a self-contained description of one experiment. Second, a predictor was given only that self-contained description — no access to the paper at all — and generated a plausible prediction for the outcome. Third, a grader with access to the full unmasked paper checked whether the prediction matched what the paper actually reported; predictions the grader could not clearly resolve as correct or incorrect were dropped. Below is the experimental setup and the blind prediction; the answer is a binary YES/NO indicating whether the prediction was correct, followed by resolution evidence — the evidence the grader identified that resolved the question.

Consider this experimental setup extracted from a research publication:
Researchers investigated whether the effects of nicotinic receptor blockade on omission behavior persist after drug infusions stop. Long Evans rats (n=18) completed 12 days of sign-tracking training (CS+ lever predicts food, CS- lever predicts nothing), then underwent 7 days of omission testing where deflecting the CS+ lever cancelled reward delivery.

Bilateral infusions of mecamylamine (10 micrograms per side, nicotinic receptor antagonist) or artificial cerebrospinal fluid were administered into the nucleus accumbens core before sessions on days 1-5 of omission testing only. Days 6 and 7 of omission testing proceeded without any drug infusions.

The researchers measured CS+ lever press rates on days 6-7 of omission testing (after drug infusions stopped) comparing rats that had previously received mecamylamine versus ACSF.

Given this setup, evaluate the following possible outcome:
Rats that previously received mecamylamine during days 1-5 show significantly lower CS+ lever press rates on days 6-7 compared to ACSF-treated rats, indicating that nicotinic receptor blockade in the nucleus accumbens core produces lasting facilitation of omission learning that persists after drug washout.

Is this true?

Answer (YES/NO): NO